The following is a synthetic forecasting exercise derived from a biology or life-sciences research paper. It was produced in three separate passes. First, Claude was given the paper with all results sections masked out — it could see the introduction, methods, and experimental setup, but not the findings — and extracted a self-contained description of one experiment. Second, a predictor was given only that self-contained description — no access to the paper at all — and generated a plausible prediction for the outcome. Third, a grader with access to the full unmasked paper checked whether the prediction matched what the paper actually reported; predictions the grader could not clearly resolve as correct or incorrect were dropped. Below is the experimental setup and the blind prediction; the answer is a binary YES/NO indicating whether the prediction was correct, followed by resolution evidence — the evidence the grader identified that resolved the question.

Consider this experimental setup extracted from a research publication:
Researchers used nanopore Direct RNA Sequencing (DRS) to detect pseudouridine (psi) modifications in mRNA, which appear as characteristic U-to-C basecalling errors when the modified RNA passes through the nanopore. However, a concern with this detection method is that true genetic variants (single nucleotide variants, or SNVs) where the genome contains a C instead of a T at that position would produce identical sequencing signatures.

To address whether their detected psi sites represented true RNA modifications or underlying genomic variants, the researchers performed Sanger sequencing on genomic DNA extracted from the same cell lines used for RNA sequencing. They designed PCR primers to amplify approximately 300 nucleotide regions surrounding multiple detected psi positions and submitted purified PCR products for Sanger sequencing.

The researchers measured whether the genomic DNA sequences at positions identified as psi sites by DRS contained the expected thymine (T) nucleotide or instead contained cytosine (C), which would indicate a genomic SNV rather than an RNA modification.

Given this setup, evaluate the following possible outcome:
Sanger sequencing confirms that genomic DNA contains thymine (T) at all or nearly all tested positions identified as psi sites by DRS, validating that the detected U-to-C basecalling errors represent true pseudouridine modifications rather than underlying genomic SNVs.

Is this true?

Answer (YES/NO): YES